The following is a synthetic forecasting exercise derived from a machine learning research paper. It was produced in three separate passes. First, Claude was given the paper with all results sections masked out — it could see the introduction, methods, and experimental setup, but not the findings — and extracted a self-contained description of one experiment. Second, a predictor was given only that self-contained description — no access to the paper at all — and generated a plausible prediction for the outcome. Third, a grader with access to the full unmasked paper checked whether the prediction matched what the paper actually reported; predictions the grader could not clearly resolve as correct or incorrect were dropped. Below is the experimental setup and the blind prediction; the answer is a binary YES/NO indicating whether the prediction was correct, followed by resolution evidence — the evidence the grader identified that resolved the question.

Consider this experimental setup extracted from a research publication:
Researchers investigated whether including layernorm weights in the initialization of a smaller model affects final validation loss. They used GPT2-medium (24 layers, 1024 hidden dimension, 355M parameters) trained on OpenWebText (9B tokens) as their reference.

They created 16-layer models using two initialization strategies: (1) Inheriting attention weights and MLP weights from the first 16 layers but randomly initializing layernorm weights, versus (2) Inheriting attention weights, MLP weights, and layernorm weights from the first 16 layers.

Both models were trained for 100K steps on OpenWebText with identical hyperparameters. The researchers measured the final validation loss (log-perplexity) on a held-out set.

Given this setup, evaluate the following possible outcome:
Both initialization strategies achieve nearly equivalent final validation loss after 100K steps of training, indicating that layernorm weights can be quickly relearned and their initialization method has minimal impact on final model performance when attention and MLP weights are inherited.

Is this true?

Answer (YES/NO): YES